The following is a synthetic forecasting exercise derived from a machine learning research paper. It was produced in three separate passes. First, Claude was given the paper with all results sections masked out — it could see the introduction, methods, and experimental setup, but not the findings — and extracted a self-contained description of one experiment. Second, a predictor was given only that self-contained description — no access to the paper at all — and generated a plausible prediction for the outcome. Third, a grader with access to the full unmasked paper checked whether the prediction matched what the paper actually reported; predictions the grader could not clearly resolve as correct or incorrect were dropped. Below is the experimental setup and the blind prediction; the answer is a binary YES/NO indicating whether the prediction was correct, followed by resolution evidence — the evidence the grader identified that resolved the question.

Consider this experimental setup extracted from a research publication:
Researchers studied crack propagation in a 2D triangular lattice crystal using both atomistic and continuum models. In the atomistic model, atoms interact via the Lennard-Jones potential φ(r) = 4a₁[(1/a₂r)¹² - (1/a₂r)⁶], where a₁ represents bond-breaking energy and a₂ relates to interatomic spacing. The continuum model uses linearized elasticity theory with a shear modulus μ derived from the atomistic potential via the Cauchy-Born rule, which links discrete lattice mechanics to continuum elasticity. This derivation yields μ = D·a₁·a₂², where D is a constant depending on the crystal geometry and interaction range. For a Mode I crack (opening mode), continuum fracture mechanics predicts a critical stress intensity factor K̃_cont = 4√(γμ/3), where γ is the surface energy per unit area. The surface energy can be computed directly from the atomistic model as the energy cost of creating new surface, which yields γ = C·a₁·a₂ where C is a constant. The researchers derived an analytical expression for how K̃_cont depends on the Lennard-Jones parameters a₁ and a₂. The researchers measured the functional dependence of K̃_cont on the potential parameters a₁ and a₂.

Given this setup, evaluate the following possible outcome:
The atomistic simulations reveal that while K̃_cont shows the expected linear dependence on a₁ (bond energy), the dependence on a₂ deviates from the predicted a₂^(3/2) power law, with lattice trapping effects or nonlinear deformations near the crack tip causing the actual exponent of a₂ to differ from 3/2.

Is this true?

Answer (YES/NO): NO